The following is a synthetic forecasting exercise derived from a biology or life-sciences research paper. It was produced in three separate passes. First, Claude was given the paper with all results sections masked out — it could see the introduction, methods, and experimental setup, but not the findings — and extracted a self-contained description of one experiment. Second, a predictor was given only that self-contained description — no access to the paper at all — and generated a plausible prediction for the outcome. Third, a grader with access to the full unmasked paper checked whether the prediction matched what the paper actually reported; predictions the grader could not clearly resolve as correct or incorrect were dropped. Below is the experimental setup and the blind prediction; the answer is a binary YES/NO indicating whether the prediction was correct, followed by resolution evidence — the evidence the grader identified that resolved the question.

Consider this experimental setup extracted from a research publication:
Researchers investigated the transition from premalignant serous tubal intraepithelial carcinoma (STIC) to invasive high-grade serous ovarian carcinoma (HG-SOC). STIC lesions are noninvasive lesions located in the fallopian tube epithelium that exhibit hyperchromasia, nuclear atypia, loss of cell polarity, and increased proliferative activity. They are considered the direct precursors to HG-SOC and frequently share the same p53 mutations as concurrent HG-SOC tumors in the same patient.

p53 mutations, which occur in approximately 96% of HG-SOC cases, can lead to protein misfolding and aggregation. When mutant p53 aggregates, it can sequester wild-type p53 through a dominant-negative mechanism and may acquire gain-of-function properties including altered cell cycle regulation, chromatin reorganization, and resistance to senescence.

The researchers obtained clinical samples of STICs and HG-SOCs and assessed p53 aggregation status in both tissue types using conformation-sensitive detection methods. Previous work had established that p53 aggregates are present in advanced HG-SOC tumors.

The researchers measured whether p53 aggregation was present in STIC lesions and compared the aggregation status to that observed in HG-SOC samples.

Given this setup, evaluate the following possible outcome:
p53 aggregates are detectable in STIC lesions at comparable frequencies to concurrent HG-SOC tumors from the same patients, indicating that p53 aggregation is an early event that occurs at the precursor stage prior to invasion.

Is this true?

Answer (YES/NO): YES